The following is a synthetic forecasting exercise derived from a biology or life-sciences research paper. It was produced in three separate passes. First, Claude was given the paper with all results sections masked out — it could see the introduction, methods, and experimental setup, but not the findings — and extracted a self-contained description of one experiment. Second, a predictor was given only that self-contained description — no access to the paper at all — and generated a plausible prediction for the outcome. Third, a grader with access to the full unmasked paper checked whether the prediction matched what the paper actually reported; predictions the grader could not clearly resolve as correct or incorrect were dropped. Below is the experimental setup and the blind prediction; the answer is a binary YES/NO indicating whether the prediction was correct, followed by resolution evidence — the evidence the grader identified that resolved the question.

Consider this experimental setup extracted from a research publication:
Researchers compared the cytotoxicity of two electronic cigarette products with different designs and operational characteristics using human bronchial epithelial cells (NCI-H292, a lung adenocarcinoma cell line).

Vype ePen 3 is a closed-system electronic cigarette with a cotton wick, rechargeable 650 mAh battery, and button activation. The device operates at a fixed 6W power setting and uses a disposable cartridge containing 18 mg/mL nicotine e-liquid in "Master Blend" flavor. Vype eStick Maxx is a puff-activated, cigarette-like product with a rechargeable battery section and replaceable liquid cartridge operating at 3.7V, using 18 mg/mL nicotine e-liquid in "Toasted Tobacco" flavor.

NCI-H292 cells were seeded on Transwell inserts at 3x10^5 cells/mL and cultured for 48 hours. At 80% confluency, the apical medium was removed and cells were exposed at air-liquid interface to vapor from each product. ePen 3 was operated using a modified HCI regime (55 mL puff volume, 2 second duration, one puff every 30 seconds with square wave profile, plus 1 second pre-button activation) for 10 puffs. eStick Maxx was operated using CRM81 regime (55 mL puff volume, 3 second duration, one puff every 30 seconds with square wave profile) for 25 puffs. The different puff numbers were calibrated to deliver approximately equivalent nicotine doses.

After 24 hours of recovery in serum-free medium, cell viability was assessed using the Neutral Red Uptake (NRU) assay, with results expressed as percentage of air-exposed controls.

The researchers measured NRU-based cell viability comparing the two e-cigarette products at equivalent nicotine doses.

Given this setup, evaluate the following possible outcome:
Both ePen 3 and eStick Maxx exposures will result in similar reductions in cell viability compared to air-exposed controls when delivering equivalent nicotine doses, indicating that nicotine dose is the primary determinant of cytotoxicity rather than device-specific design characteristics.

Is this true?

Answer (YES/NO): NO